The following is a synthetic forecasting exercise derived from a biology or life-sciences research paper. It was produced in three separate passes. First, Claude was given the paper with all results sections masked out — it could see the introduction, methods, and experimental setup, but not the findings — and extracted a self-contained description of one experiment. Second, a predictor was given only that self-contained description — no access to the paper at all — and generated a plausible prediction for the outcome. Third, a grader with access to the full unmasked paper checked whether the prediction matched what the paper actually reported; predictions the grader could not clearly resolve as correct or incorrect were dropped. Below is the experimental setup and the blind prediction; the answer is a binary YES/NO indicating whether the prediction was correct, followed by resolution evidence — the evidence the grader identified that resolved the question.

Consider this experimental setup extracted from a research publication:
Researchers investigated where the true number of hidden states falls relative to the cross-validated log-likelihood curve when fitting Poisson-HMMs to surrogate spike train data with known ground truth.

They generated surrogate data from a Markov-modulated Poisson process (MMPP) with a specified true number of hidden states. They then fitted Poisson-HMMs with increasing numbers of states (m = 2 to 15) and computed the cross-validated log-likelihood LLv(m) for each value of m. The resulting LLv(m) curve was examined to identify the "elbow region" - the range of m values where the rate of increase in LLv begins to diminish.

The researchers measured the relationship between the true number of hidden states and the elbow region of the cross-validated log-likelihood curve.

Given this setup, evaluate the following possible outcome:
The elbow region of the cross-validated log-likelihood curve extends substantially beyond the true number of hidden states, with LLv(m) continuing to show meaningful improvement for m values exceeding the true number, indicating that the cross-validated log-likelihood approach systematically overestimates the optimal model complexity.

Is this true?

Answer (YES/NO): NO